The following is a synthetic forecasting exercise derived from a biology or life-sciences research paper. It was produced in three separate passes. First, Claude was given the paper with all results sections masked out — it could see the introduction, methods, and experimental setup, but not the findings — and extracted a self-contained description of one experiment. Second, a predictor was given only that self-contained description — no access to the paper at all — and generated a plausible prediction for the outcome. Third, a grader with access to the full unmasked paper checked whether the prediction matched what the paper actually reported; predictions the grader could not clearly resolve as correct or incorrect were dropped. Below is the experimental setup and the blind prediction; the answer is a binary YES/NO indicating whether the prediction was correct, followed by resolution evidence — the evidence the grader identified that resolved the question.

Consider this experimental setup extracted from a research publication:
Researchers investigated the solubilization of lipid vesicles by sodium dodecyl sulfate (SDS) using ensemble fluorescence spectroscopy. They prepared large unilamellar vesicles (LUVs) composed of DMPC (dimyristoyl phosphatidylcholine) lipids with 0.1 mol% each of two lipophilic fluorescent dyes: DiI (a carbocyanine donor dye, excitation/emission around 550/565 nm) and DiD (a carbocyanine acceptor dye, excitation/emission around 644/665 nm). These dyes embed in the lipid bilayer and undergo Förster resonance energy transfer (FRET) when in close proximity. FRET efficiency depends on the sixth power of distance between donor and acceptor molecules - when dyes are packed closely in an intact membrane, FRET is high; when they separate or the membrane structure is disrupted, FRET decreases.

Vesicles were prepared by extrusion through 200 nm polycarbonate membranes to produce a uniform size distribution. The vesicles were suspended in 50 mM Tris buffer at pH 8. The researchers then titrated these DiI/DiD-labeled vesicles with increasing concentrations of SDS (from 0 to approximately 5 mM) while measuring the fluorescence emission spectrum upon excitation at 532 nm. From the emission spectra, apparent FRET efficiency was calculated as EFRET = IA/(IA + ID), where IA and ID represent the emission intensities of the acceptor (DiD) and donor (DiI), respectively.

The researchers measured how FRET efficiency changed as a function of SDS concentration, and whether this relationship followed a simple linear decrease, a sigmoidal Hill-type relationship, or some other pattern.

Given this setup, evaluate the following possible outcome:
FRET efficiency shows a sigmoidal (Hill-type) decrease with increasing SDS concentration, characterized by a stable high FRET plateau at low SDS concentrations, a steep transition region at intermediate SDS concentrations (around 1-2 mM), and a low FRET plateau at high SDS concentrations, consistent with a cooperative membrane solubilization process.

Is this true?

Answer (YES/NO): YES